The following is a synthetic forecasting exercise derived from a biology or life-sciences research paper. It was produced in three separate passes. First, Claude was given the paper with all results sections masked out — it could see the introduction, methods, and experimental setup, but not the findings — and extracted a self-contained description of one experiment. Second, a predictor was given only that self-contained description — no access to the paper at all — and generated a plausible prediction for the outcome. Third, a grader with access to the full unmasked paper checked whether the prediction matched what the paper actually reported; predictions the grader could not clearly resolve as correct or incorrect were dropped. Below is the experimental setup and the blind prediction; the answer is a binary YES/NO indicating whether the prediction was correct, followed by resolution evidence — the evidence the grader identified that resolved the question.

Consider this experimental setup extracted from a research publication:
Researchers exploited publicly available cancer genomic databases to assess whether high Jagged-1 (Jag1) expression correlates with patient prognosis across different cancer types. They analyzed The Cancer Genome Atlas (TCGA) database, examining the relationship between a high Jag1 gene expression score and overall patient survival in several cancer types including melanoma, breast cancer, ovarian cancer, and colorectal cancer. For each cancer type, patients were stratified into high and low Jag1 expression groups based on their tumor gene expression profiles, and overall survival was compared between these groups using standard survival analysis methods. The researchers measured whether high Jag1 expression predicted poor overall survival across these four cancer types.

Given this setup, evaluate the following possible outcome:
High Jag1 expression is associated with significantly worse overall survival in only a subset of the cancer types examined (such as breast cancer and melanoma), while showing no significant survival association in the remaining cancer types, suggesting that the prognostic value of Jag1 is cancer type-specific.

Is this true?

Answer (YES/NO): YES